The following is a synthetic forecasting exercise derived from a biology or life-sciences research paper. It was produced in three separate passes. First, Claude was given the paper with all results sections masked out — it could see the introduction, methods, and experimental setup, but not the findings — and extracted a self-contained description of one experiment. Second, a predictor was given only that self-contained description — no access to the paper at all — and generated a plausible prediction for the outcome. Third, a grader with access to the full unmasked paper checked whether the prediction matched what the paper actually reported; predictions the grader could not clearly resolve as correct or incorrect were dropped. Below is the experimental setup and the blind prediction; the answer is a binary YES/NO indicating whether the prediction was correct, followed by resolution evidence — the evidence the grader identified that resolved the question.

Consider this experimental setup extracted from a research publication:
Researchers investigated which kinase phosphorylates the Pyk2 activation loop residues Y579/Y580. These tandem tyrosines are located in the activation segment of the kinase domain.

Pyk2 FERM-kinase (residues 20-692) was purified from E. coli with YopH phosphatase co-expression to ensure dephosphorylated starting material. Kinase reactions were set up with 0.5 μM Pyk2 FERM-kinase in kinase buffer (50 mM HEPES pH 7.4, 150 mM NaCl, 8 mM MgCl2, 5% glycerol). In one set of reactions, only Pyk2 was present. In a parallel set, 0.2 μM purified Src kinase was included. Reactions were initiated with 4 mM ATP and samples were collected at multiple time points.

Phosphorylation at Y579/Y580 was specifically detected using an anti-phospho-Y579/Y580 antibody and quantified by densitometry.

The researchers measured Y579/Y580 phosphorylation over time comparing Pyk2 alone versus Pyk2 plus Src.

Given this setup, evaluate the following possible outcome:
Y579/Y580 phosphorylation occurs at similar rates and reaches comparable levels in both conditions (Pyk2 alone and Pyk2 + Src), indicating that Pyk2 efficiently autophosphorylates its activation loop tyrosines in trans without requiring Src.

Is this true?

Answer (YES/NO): NO